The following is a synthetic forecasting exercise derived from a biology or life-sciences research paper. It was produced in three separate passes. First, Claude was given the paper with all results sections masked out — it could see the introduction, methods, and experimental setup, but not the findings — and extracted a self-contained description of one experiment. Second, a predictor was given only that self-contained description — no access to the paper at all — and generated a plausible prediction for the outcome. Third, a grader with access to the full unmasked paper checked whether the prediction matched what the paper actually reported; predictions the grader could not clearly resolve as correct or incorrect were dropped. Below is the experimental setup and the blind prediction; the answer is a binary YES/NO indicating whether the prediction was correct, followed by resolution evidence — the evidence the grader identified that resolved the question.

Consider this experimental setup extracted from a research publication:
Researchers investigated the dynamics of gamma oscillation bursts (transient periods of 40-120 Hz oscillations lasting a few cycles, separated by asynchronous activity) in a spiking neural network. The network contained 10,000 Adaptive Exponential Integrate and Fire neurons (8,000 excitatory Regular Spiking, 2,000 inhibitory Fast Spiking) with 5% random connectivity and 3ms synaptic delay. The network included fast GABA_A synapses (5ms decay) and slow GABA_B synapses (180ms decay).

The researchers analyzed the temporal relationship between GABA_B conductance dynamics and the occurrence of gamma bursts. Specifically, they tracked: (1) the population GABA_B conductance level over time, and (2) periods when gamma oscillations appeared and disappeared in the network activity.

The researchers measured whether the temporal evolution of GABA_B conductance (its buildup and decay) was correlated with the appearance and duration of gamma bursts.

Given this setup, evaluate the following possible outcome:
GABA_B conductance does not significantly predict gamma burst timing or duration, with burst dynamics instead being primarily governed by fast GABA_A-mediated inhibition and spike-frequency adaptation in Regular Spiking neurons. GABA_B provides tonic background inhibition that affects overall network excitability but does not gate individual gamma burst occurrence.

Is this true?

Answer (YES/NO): NO